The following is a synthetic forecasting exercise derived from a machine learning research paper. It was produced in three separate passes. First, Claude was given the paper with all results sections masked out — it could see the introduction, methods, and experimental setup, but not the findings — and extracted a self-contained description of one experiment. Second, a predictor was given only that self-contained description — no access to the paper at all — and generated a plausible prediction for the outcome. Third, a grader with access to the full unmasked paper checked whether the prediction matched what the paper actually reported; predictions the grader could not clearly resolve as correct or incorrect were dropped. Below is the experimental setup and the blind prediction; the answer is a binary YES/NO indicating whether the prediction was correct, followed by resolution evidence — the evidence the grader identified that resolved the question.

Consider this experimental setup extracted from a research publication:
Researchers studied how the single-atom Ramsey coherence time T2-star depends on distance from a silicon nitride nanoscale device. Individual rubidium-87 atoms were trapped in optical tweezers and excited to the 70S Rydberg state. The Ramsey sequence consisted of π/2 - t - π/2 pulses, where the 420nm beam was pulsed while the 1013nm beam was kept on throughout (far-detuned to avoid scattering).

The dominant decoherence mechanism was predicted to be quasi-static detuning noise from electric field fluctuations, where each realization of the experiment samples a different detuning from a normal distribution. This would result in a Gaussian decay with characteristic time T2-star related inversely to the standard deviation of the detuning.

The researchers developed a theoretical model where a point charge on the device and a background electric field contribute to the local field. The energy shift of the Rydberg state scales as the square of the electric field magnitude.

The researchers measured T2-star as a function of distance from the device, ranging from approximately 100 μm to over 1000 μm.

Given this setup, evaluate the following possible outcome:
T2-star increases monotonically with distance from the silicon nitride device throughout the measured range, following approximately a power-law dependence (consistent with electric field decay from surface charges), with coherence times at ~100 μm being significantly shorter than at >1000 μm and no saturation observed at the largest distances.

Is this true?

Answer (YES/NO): NO